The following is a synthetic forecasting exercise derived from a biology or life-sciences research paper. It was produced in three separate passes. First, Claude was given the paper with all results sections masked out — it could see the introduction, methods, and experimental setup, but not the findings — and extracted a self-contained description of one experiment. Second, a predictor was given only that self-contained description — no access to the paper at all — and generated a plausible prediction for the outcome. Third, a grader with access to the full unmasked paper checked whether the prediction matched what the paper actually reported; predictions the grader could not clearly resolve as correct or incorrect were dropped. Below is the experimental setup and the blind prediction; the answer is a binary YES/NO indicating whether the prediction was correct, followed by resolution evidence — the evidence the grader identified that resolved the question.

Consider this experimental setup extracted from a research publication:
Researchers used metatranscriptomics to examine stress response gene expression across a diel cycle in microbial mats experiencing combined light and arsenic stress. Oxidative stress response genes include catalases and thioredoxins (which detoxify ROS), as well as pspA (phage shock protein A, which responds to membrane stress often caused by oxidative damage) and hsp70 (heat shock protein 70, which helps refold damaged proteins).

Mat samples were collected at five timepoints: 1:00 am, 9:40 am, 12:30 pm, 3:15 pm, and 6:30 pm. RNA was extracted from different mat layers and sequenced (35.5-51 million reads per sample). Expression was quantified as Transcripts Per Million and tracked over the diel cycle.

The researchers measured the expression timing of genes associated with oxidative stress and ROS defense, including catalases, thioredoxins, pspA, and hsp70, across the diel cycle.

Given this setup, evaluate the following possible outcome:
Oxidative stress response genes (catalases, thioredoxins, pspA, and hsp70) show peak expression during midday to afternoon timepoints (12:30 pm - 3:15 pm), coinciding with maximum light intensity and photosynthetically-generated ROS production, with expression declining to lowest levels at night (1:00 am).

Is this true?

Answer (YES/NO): NO